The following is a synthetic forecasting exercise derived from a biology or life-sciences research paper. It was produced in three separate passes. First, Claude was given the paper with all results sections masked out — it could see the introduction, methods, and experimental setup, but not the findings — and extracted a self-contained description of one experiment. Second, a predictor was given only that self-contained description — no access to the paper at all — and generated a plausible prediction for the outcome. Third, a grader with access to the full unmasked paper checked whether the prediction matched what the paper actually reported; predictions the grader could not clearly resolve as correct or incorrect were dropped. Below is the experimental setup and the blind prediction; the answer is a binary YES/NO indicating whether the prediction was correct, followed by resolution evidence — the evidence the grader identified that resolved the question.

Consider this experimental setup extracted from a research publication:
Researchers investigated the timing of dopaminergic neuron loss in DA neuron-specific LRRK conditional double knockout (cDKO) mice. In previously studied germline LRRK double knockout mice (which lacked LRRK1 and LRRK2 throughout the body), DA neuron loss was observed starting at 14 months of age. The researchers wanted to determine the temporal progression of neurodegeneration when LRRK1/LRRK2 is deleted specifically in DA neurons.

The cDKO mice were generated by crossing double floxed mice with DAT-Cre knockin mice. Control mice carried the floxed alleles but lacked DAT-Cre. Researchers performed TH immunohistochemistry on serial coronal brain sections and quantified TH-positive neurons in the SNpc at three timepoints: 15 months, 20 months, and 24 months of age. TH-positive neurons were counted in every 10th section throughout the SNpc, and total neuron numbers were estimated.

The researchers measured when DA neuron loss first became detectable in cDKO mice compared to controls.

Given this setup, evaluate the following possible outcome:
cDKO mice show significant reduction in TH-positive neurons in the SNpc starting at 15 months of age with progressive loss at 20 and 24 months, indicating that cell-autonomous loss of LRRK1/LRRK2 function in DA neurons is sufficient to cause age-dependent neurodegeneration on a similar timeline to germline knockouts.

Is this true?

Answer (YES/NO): NO